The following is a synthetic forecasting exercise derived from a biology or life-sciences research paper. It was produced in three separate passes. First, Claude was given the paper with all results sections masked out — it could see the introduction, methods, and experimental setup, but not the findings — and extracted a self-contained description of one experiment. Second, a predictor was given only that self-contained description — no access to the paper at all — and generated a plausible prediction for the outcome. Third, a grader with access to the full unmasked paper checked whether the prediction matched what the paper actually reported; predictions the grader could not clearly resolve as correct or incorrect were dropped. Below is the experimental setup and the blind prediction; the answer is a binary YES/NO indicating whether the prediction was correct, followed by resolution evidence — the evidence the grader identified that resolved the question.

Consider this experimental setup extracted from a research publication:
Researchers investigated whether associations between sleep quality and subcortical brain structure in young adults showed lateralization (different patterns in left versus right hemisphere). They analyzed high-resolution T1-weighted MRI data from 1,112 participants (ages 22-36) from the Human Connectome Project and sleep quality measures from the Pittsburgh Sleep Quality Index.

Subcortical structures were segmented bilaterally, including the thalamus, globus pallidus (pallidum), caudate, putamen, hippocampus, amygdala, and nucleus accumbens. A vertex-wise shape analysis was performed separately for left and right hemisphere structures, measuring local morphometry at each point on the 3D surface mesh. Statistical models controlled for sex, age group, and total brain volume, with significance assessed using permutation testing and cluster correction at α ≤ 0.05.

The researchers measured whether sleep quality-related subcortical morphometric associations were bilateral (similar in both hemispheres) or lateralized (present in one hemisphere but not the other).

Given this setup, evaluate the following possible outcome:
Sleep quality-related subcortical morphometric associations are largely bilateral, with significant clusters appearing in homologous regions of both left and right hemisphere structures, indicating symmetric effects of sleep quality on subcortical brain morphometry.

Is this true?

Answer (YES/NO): YES